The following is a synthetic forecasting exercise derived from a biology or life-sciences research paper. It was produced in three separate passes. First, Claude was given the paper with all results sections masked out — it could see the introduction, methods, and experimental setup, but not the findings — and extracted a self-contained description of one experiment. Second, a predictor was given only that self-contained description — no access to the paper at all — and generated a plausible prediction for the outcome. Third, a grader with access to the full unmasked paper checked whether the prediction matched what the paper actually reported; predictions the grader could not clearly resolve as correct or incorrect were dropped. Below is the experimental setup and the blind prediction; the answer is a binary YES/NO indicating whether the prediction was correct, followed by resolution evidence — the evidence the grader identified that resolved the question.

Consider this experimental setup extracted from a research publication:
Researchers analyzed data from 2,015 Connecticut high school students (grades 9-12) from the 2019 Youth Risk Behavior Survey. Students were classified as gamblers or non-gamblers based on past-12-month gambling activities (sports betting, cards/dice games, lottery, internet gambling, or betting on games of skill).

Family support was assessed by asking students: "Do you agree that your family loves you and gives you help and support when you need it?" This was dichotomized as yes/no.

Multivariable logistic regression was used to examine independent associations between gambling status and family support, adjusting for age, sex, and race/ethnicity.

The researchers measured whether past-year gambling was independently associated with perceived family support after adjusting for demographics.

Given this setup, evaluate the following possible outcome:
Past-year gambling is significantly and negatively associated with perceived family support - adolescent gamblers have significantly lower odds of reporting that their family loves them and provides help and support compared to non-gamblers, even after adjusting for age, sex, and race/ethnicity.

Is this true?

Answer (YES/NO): YES